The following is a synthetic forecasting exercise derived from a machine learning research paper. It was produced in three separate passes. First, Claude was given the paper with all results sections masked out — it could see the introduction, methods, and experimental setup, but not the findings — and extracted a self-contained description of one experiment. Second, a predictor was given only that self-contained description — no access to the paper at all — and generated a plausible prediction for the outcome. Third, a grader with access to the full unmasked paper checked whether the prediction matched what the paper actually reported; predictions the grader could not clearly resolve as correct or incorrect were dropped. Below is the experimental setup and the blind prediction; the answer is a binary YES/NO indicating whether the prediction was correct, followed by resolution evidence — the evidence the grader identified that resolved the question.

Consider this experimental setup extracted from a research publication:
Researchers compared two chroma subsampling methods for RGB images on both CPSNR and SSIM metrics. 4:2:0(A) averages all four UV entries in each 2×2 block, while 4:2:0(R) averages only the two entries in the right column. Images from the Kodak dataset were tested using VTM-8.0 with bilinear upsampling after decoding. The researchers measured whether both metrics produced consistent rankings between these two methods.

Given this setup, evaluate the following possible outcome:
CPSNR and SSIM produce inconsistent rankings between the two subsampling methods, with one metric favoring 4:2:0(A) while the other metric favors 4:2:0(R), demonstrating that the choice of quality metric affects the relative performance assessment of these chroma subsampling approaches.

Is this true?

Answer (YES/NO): YES